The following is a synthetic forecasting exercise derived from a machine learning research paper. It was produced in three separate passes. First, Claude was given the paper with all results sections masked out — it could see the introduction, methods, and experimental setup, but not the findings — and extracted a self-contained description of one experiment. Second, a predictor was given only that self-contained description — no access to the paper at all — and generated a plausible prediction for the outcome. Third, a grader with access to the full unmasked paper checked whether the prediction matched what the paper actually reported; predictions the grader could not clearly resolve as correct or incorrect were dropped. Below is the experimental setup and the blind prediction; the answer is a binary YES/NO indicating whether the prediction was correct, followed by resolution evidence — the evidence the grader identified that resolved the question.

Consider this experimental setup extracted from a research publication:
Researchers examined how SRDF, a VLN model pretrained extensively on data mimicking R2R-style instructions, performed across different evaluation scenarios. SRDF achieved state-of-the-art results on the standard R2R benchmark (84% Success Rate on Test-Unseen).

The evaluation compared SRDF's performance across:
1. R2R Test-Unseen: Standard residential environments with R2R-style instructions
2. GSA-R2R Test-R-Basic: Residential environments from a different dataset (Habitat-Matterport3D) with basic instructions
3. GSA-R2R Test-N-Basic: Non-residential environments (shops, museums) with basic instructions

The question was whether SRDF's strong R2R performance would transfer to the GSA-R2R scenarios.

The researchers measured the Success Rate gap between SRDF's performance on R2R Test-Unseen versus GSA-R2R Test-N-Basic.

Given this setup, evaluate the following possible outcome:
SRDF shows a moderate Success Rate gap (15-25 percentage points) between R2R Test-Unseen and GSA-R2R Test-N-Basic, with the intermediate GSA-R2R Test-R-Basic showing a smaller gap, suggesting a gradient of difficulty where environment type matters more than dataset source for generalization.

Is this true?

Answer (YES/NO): YES